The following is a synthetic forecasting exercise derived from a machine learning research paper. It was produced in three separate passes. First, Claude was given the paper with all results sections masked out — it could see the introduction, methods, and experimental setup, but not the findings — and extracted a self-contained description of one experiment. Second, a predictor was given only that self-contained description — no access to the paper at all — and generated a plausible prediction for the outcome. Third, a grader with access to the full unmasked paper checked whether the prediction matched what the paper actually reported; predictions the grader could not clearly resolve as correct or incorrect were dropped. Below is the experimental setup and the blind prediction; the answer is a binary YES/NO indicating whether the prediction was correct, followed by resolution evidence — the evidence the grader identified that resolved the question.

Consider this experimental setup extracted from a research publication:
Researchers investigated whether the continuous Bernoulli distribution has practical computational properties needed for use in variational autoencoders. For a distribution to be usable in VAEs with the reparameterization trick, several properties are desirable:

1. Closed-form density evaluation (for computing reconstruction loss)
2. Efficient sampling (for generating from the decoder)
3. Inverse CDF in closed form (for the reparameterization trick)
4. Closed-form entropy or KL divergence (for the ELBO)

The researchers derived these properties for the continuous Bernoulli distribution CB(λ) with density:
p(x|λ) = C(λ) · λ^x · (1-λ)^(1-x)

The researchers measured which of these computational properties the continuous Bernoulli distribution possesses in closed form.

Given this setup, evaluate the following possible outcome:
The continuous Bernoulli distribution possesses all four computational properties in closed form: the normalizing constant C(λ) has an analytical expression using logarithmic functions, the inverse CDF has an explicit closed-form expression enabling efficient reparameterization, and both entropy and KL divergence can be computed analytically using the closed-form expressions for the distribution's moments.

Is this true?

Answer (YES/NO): YES